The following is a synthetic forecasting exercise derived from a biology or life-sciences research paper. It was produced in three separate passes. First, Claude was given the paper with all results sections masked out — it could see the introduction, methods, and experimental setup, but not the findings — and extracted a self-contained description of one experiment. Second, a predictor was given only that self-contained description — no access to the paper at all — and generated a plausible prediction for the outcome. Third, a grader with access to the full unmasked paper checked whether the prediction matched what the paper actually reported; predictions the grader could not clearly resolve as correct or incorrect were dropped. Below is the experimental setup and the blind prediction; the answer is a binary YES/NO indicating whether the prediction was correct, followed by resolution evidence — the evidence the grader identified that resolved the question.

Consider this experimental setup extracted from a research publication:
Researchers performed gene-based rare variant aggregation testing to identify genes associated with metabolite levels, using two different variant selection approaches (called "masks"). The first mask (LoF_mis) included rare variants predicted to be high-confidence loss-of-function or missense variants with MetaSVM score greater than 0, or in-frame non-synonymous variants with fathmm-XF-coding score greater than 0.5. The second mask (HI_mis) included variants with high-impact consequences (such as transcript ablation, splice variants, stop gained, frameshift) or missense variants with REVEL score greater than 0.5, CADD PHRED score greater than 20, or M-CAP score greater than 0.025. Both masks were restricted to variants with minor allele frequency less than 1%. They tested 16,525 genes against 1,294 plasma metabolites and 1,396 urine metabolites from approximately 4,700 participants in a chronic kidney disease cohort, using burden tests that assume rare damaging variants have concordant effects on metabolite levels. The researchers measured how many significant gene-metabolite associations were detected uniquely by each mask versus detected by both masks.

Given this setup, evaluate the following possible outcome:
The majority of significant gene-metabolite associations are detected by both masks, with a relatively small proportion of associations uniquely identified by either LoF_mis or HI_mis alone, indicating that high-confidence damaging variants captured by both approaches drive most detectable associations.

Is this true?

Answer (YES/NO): NO